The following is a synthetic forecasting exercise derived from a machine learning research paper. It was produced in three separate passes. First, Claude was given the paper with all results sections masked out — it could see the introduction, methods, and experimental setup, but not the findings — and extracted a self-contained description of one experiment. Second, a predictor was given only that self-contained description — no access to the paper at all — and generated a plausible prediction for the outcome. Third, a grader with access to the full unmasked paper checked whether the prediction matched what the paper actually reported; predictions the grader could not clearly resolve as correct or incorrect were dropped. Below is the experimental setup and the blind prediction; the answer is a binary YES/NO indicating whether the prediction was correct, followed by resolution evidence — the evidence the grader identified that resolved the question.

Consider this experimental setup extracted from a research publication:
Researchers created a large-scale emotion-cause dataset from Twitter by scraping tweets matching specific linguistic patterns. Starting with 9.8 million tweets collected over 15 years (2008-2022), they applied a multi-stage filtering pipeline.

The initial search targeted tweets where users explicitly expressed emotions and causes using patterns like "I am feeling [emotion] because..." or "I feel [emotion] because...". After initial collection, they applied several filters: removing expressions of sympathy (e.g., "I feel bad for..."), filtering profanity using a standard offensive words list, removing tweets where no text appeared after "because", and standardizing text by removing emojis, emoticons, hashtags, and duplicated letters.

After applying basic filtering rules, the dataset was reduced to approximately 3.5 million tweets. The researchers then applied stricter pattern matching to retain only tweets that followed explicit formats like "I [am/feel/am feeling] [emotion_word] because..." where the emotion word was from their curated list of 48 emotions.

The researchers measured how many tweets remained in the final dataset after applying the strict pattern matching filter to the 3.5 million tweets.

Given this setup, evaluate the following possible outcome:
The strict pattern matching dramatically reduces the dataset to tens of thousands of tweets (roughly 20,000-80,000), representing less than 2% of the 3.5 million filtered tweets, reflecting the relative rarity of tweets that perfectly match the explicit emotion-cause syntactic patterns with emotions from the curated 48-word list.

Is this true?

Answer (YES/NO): NO